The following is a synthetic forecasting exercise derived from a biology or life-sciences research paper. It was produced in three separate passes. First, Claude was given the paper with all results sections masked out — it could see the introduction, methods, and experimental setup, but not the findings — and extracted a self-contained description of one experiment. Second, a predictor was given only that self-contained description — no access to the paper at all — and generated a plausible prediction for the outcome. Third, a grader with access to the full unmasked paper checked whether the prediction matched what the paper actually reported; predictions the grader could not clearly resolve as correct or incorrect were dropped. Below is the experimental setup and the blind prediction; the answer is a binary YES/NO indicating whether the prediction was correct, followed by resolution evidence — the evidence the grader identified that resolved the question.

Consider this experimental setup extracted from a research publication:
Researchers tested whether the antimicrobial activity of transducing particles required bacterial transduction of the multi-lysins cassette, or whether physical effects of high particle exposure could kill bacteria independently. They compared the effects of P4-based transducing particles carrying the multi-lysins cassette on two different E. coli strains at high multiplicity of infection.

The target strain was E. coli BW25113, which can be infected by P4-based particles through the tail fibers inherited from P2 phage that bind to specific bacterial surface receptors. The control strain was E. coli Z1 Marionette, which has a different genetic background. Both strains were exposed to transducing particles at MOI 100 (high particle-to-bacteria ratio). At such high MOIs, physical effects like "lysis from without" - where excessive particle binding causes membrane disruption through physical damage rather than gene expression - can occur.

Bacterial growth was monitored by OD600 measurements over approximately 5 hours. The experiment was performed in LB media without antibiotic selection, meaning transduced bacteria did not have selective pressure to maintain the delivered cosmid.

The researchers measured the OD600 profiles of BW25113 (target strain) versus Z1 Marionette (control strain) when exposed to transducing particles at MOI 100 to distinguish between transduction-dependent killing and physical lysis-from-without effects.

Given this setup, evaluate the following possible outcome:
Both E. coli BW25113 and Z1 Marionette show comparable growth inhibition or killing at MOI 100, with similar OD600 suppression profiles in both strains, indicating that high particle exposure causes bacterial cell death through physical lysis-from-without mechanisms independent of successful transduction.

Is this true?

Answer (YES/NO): NO